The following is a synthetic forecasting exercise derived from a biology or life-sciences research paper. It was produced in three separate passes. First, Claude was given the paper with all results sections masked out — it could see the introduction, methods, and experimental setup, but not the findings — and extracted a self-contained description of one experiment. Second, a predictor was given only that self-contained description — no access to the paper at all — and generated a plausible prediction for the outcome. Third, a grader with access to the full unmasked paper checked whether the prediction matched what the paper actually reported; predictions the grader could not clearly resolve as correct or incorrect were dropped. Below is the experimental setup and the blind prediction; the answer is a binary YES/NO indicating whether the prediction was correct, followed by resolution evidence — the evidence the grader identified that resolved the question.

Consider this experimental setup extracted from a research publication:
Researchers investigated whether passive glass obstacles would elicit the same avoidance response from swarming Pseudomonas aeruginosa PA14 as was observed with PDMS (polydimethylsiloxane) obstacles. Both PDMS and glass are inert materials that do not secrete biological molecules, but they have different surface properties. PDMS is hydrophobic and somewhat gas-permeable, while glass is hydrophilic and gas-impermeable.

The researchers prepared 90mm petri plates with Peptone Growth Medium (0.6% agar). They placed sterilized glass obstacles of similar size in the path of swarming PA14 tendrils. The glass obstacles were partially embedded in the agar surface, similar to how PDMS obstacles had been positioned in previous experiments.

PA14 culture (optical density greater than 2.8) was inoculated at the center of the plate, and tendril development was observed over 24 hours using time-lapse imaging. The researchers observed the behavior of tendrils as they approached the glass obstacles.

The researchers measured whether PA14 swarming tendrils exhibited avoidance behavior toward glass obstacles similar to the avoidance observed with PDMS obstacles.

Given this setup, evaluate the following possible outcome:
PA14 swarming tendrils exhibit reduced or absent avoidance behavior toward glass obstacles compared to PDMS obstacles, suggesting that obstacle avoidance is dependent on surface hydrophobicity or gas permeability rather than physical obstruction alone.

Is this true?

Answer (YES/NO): NO